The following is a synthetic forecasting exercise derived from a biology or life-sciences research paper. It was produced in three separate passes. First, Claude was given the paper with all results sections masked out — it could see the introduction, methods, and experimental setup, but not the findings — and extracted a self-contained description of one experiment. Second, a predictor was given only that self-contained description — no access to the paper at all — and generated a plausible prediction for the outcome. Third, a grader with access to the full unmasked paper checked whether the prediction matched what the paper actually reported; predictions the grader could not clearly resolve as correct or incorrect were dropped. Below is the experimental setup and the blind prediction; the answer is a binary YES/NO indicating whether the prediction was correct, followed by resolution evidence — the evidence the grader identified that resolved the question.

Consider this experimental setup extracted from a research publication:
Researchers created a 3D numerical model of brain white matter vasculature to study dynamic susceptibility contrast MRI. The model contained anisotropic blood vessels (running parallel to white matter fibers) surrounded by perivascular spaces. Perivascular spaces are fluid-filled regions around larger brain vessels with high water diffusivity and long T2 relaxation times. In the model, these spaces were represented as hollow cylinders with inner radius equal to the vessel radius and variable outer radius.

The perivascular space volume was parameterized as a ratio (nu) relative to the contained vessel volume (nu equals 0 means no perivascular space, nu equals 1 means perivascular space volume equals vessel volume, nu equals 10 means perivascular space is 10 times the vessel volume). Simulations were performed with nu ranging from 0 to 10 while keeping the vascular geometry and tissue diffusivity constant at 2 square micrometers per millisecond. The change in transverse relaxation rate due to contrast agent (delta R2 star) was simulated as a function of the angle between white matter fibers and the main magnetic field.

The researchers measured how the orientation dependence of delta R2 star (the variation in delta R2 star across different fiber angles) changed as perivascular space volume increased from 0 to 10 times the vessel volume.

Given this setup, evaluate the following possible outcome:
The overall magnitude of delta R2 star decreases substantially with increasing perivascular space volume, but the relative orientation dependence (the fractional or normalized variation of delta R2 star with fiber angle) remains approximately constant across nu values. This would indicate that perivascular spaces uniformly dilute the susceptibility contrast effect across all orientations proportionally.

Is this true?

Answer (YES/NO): NO